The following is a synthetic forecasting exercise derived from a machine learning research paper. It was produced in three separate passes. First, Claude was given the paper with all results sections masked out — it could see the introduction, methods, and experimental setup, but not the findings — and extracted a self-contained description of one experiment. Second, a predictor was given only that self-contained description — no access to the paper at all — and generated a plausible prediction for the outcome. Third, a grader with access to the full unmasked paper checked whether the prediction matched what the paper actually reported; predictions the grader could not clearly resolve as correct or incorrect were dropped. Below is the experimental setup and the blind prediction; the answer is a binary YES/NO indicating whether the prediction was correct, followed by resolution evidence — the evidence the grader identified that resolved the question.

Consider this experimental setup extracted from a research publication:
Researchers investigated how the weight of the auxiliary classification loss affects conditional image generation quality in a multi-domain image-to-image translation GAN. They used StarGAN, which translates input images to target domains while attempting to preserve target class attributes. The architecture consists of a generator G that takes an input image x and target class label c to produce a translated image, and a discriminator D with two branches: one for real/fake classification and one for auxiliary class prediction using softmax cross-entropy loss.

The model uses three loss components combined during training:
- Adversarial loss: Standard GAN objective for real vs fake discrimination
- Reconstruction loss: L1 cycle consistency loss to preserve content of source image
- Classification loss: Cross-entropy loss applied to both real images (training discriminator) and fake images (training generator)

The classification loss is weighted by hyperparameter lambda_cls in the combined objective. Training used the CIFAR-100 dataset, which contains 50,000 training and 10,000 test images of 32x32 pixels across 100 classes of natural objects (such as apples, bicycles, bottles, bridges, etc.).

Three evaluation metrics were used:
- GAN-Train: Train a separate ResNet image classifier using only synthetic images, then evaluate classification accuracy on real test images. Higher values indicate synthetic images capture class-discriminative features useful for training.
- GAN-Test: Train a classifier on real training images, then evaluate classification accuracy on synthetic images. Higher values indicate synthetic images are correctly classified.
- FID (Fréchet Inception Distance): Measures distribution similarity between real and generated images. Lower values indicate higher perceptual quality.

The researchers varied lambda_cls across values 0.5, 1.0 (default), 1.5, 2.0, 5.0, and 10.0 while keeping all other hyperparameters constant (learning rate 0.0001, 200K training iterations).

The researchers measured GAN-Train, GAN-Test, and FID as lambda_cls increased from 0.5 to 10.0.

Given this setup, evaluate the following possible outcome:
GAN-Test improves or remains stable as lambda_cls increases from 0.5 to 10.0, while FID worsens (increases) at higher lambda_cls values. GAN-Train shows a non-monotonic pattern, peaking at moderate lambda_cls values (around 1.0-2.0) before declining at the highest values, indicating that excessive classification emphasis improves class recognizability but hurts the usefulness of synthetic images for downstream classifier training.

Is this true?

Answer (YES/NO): NO